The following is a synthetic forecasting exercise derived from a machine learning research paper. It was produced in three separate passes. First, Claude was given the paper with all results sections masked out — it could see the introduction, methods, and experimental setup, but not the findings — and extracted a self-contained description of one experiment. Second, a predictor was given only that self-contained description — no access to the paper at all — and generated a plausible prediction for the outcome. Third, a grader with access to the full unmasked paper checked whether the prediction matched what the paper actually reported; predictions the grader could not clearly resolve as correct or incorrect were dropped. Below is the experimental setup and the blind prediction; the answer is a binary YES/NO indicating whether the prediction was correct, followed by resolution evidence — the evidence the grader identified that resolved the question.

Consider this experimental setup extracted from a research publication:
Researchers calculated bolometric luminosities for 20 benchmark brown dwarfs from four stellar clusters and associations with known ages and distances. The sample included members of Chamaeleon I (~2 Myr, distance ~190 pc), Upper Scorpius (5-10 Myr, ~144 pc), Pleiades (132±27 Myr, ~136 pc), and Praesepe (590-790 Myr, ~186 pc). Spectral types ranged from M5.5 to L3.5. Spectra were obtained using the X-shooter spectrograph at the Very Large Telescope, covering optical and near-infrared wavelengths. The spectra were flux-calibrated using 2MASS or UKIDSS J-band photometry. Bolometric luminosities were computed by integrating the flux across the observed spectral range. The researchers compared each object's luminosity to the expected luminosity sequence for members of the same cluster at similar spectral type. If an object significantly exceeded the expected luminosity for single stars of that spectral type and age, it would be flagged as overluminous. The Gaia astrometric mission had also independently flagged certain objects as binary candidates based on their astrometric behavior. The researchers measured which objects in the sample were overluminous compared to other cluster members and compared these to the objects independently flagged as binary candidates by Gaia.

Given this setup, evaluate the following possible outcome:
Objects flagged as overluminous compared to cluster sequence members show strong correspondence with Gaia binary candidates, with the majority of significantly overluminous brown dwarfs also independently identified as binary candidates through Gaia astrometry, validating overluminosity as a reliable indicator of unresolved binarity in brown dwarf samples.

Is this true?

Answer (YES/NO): YES